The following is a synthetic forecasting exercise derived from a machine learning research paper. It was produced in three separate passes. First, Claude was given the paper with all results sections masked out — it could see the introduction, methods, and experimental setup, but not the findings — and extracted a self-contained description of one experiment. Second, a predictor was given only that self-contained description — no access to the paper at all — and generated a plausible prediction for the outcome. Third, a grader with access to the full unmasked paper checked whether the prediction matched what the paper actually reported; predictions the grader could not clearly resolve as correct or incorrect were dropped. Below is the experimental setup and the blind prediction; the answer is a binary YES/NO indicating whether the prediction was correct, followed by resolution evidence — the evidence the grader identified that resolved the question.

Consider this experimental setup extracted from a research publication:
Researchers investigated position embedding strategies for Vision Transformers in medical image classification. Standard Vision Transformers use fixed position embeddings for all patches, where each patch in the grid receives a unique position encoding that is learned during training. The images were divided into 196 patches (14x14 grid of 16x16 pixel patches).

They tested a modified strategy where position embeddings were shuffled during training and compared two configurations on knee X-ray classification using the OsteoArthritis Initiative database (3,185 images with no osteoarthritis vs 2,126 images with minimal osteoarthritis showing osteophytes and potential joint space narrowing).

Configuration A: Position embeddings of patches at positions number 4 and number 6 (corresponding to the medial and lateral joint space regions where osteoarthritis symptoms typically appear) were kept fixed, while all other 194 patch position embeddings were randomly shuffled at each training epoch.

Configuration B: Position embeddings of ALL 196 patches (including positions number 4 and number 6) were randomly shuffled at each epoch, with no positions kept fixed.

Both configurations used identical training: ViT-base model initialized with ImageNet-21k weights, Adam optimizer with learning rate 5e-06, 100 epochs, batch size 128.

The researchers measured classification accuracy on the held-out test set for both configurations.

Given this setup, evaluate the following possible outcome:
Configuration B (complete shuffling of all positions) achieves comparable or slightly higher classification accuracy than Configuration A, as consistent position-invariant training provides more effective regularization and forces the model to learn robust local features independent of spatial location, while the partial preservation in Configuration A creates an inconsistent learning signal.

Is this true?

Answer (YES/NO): NO